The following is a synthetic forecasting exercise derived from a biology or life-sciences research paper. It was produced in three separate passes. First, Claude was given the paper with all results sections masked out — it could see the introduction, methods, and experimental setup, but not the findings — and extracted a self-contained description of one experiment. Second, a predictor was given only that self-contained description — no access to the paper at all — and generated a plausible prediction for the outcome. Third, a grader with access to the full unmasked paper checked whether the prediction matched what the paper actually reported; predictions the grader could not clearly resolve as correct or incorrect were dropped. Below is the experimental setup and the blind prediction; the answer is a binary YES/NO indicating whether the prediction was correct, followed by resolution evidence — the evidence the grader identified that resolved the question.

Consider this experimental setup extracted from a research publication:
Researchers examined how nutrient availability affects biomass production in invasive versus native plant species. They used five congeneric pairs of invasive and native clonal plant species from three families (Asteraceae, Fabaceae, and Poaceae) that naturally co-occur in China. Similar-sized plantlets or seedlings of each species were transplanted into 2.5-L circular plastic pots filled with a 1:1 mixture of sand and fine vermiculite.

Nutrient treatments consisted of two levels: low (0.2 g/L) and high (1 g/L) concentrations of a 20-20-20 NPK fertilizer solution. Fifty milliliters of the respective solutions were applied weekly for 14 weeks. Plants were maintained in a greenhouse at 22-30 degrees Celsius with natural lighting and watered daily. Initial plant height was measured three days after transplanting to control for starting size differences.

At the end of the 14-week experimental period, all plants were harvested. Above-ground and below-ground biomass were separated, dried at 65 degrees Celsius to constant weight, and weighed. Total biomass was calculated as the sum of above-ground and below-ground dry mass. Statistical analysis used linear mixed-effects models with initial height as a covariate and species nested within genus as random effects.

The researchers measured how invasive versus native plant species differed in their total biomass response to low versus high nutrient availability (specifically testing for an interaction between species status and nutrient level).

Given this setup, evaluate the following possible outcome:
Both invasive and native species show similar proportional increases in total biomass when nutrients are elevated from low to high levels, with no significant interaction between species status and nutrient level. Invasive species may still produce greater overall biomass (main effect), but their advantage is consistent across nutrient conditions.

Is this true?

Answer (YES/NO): NO